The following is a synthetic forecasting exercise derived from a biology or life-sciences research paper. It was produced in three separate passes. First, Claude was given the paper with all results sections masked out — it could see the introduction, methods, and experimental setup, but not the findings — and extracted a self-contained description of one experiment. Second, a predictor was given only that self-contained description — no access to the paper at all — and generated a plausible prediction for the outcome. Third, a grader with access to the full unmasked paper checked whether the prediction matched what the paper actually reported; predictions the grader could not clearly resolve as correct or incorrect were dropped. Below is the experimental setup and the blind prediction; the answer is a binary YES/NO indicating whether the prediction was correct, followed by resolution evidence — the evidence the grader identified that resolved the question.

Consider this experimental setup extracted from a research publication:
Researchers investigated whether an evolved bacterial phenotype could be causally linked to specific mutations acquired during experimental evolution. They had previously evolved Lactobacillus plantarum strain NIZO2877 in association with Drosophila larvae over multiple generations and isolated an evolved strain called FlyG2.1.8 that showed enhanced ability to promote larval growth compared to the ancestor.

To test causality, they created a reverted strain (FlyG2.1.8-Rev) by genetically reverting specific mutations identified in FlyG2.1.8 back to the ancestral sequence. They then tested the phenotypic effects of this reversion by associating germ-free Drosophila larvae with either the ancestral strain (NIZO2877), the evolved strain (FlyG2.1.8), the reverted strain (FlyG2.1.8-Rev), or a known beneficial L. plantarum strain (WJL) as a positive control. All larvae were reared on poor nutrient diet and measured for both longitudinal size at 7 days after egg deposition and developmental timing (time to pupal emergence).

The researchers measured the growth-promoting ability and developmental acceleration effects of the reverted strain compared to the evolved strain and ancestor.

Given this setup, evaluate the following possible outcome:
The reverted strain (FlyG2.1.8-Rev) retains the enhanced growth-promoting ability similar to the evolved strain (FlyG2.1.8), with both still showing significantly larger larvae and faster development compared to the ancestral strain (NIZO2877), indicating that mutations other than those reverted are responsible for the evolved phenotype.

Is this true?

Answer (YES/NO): NO